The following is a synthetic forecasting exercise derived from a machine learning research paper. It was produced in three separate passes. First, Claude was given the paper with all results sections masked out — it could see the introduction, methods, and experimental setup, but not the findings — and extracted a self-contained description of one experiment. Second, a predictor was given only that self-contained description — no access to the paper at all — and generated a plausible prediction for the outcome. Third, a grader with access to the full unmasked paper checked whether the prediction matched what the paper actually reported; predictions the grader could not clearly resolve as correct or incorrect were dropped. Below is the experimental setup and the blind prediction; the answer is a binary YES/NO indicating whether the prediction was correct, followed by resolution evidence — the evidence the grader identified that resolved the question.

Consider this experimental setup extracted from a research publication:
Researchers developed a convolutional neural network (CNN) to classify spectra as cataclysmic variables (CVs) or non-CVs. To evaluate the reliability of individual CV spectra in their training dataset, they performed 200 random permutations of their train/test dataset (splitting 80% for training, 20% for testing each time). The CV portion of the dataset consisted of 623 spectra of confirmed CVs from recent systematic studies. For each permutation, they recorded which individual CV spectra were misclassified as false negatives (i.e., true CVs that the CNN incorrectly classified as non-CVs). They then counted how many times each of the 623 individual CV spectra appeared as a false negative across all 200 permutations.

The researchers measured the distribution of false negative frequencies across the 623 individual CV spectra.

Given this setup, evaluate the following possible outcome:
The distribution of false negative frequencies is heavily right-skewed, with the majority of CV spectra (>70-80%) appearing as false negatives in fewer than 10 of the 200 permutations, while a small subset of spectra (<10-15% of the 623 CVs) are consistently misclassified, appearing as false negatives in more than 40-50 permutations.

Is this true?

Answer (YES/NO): NO